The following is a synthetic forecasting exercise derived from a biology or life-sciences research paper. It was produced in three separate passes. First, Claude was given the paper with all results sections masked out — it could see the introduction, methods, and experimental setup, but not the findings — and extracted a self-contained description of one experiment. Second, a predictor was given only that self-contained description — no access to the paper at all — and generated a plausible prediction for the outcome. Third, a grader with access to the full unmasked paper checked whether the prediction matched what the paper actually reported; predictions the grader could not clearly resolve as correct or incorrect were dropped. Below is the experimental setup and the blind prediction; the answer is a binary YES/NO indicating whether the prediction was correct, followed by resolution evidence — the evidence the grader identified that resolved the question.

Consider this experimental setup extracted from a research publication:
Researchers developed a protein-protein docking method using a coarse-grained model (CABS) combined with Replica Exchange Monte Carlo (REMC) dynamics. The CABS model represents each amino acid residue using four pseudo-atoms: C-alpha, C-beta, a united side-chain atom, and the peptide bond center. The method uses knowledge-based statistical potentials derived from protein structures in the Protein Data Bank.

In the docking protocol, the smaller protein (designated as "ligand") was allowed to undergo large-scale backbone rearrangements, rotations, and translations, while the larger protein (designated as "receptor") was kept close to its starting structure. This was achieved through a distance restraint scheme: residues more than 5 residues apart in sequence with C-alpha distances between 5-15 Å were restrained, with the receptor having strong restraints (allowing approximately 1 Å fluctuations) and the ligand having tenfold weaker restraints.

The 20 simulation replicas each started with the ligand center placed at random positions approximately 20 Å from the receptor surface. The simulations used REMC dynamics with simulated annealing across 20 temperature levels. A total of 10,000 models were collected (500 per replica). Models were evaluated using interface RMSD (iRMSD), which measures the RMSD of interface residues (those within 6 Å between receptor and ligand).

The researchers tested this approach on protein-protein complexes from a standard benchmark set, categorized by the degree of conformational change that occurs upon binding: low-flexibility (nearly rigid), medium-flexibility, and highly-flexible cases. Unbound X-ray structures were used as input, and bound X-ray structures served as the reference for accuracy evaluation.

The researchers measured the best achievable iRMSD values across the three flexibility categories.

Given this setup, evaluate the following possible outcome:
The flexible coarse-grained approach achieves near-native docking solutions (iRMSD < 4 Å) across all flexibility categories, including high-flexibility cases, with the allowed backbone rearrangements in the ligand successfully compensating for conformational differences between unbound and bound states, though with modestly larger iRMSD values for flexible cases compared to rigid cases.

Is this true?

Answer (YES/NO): NO